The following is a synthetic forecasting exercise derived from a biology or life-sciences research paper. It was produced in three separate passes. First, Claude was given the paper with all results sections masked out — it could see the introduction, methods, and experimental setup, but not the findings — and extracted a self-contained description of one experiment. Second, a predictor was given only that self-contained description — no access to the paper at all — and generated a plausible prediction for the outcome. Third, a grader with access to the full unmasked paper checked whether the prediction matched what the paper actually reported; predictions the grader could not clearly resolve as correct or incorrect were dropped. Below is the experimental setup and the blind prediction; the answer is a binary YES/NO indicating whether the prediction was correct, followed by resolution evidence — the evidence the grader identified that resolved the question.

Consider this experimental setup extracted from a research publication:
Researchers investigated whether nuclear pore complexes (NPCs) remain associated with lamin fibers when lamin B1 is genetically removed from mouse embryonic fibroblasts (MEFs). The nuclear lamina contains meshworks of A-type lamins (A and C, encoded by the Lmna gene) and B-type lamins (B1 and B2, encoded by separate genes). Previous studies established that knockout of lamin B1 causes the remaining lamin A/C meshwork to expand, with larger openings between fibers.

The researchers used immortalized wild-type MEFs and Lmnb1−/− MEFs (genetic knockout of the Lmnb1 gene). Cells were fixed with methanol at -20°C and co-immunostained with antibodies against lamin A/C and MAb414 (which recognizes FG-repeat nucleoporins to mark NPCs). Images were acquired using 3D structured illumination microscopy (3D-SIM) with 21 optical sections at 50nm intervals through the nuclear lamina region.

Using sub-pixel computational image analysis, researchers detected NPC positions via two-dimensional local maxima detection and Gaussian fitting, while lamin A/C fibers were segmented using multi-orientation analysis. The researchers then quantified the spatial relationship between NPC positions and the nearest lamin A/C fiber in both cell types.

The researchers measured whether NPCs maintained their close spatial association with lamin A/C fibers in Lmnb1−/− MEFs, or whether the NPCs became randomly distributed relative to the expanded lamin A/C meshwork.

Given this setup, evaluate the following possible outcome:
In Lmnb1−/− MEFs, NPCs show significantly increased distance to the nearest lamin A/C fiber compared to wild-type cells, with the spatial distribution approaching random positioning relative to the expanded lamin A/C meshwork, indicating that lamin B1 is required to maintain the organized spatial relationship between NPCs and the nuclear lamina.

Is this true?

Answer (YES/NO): NO